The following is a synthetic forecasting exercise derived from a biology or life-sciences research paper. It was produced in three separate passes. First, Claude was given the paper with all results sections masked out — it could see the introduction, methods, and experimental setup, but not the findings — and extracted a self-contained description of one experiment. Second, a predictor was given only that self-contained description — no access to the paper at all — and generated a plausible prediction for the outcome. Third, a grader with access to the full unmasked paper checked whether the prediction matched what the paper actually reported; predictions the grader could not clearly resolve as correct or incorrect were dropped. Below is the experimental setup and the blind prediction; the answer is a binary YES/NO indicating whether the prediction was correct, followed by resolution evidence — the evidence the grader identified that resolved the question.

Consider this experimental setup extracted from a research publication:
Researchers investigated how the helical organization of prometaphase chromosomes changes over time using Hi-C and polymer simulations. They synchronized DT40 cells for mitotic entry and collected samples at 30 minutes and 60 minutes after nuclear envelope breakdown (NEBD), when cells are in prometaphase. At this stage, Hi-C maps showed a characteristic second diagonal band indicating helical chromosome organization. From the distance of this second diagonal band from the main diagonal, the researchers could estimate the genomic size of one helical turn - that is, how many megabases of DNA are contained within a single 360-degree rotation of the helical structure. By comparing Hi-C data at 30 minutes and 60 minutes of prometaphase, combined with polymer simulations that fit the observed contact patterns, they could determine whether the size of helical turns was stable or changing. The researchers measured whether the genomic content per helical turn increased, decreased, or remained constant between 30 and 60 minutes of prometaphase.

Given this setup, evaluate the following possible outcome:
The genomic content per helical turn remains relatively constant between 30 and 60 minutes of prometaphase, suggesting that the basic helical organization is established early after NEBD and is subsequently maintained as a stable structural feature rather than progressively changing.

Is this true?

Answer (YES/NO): NO